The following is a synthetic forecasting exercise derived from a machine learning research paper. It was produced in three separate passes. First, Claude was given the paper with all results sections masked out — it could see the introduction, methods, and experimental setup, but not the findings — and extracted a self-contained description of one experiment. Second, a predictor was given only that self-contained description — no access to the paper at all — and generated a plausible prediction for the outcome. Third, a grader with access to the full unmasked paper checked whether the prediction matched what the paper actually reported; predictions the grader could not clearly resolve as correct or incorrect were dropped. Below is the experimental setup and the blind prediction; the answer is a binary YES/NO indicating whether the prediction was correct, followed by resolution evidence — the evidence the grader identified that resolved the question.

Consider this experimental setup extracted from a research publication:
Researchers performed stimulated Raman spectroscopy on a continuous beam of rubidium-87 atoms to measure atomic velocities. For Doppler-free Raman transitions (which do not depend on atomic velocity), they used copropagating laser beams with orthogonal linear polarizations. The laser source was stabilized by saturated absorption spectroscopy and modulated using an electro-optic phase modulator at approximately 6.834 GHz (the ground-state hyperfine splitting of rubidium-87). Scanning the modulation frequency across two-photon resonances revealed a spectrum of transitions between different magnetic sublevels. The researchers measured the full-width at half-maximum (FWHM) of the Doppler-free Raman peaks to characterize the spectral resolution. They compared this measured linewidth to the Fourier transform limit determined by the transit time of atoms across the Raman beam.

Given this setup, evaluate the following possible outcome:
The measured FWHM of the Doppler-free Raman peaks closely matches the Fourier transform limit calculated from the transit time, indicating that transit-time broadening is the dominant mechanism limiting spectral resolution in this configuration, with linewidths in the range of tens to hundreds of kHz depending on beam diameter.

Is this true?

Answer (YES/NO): YES